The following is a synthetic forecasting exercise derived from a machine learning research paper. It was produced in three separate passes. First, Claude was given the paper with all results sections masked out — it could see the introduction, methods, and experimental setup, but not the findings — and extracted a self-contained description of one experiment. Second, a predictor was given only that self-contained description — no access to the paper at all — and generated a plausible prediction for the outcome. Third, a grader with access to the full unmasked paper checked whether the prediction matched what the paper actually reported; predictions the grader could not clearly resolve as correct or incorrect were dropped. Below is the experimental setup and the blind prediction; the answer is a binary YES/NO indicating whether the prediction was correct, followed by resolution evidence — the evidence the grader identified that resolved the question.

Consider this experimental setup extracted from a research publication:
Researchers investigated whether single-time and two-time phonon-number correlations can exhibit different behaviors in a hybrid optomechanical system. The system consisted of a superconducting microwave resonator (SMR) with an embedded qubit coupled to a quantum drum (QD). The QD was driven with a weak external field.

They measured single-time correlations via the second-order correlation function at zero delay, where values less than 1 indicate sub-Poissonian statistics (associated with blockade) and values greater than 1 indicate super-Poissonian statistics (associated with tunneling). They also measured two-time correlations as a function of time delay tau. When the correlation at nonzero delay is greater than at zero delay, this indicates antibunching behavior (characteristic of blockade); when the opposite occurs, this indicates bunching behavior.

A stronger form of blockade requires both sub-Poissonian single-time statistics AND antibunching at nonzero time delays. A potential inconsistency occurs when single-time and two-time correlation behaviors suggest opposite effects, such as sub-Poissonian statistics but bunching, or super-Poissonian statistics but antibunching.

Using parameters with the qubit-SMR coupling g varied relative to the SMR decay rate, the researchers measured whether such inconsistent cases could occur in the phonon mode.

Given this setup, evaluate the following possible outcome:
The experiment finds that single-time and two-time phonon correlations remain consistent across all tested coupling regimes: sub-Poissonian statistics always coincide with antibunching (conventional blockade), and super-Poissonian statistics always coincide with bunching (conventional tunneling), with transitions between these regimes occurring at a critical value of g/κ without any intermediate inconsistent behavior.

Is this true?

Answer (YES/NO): NO